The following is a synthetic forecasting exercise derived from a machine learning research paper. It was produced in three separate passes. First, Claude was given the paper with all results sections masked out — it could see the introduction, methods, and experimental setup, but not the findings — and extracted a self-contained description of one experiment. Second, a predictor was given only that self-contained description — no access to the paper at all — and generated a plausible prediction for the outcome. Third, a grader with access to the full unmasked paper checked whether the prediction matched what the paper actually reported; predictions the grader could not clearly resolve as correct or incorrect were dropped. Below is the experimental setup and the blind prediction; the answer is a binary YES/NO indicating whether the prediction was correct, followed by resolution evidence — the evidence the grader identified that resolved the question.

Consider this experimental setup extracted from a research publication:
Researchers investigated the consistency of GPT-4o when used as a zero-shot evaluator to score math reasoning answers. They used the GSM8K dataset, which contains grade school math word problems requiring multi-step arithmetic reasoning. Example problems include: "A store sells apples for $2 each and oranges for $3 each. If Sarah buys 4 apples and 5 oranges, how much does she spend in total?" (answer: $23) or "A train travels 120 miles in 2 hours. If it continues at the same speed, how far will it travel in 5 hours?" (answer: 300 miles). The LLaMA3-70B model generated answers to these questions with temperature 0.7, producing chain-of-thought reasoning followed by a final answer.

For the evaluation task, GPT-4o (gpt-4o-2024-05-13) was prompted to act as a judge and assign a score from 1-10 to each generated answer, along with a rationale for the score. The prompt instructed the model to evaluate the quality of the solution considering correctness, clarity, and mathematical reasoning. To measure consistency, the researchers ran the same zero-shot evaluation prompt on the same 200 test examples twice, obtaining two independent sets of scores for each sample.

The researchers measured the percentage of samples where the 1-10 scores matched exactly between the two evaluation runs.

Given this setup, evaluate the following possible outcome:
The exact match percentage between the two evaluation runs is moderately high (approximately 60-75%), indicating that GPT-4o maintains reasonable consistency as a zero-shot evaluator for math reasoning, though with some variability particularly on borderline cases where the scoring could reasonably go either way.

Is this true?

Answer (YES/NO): NO